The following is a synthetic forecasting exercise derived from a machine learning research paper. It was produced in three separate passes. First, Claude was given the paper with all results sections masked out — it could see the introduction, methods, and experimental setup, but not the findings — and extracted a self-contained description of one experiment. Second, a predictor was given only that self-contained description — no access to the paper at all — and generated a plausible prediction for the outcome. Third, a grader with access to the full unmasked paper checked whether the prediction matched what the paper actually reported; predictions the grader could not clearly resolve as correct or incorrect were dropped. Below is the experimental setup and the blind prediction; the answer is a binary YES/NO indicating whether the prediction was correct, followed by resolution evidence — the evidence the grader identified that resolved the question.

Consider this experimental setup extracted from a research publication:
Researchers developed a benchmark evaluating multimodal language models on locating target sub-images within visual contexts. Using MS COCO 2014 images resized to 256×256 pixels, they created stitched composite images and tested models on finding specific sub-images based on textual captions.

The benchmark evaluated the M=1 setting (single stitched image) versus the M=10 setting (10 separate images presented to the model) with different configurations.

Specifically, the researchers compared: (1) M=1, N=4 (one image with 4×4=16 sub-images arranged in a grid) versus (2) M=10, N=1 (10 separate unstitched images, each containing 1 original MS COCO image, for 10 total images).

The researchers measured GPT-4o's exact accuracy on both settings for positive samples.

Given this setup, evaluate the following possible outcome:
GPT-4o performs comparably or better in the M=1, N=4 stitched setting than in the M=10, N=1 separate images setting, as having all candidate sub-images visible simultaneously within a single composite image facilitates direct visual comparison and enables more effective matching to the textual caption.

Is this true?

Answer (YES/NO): NO